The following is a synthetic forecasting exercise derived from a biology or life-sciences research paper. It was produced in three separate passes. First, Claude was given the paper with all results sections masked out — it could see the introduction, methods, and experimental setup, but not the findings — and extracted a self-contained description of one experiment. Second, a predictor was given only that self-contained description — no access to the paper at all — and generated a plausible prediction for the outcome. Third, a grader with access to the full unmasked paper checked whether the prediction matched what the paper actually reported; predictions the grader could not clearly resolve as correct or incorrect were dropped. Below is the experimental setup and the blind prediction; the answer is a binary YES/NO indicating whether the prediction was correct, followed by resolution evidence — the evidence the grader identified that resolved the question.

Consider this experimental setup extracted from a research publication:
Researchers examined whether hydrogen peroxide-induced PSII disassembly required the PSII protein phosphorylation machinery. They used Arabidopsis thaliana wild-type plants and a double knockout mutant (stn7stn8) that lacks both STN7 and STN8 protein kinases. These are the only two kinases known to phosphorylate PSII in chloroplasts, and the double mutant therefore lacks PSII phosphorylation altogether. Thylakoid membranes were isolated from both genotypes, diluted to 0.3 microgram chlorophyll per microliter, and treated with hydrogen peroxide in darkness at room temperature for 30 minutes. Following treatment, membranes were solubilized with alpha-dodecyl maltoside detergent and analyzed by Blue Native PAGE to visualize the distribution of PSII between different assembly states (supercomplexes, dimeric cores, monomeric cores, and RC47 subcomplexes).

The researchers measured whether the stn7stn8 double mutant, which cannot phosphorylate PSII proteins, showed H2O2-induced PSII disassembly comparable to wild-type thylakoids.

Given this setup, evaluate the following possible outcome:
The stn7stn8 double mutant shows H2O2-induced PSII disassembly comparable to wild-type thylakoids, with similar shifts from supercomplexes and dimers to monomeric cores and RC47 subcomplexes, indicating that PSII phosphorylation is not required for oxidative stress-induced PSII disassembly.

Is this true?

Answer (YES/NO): NO